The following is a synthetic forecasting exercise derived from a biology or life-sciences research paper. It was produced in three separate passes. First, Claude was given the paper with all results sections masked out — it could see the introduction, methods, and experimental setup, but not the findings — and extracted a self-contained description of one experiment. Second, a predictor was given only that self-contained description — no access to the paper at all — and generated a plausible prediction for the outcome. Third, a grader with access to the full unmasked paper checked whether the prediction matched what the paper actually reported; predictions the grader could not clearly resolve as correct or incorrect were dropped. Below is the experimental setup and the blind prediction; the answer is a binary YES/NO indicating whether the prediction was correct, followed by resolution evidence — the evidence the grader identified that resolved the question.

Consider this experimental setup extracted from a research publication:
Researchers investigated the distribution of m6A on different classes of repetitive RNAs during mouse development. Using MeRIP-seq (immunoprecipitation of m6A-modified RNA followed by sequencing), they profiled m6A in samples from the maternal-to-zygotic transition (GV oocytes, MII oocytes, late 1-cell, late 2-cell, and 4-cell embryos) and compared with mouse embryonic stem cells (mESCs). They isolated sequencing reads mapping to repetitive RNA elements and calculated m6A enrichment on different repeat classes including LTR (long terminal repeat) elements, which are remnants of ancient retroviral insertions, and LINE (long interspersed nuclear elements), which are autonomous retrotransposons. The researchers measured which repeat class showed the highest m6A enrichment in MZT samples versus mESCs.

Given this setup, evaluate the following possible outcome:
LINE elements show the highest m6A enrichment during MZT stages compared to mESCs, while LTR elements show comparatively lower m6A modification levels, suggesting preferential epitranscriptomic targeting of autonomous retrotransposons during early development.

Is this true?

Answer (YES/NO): NO